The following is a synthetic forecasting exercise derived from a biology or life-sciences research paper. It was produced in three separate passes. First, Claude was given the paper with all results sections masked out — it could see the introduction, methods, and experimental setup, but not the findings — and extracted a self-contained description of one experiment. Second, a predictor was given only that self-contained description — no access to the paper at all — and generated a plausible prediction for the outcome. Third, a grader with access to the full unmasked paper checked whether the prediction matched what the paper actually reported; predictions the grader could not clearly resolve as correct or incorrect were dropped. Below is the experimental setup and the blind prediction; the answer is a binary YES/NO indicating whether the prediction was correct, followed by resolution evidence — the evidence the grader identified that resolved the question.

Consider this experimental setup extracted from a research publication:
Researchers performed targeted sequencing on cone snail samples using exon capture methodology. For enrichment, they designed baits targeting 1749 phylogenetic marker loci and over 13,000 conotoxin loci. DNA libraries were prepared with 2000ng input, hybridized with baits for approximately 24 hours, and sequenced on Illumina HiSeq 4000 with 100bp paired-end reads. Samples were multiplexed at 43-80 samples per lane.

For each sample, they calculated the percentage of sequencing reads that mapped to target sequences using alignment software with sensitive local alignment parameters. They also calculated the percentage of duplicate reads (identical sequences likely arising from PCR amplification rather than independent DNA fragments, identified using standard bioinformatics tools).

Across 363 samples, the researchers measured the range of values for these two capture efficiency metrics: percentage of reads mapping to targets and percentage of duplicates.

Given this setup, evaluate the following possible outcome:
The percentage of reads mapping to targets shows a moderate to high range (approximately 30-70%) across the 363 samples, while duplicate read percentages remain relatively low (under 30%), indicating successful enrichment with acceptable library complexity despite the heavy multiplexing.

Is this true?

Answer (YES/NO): NO